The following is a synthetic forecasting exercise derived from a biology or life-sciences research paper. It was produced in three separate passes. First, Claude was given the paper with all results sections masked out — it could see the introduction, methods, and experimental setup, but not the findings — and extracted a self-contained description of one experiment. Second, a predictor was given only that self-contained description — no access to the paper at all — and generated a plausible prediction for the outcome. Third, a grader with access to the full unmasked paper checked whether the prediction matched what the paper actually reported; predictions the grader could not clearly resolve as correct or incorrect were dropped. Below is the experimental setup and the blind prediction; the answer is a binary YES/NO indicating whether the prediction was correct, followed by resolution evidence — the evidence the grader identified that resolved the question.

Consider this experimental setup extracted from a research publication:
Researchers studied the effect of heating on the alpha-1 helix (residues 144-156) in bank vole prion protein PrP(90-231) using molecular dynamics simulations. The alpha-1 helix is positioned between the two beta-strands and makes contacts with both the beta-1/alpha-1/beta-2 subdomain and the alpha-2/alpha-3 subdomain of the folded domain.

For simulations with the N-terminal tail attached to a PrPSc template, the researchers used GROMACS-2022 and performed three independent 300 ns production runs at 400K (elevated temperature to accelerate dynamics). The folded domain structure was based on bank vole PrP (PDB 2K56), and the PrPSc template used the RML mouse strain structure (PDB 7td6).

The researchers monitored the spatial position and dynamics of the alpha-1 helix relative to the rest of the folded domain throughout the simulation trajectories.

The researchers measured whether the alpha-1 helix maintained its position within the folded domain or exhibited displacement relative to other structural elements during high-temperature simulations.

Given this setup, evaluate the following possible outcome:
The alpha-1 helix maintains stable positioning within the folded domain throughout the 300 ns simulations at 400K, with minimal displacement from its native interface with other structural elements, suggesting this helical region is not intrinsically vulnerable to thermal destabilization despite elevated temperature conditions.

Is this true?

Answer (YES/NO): YES